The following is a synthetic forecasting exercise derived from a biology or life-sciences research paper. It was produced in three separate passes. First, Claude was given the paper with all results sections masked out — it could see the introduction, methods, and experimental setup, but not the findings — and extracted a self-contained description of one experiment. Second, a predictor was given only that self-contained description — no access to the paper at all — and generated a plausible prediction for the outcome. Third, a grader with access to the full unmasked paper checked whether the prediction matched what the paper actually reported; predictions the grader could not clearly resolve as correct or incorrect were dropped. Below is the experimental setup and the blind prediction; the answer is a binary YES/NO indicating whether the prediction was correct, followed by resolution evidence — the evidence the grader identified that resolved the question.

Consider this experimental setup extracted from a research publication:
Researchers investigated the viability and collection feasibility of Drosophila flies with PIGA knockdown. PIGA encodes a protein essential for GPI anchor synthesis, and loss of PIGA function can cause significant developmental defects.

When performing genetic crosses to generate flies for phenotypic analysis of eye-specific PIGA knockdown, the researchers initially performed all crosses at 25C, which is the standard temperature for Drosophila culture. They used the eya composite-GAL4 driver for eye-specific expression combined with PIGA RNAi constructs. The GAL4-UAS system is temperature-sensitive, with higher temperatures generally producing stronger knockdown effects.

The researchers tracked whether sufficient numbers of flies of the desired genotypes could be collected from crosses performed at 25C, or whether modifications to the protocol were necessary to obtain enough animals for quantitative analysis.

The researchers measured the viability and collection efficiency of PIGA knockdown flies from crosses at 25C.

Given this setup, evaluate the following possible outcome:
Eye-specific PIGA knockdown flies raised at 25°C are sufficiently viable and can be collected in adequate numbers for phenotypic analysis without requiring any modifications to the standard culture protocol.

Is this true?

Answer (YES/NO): NO